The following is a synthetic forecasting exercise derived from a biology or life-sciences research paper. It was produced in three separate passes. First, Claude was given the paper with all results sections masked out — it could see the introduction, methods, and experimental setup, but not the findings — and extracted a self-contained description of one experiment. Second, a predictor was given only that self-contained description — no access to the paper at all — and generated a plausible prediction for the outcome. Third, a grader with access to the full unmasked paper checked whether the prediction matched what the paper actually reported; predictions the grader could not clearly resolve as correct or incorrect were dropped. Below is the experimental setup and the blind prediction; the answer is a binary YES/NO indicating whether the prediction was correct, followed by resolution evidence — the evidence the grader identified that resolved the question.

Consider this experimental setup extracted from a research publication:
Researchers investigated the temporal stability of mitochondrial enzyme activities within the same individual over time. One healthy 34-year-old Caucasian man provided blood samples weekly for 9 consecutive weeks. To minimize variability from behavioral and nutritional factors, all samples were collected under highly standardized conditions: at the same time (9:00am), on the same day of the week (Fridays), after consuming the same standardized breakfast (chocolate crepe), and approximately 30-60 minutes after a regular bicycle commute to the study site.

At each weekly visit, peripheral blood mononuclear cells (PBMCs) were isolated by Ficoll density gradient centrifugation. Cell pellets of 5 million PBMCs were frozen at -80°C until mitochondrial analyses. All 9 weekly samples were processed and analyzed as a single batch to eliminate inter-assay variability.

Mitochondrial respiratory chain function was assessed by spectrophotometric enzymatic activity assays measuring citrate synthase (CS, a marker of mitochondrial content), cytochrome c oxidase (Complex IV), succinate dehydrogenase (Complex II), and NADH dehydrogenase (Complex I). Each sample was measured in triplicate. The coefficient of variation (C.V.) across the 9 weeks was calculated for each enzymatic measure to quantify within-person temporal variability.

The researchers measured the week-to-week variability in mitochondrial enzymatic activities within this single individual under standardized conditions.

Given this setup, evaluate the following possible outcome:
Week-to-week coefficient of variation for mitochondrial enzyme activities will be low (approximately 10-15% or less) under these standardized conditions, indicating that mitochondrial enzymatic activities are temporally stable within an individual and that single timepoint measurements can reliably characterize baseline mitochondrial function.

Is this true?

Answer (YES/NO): NO